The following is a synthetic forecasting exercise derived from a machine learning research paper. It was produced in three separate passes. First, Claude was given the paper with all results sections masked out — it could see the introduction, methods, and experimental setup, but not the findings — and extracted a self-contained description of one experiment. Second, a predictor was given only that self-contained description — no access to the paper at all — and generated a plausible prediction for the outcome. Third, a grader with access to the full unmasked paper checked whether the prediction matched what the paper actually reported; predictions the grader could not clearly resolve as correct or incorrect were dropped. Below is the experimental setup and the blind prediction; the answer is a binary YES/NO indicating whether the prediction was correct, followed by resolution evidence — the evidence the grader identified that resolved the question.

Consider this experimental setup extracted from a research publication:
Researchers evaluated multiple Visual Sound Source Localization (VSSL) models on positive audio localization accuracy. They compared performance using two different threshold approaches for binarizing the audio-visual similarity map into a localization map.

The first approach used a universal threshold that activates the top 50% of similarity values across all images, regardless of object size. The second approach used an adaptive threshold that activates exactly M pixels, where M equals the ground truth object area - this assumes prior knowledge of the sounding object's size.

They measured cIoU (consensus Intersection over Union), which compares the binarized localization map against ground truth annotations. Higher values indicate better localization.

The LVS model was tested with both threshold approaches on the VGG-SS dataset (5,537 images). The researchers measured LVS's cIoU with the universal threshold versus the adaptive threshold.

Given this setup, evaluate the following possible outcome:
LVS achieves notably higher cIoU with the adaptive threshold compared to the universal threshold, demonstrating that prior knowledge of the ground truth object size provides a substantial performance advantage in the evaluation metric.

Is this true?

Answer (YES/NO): YES